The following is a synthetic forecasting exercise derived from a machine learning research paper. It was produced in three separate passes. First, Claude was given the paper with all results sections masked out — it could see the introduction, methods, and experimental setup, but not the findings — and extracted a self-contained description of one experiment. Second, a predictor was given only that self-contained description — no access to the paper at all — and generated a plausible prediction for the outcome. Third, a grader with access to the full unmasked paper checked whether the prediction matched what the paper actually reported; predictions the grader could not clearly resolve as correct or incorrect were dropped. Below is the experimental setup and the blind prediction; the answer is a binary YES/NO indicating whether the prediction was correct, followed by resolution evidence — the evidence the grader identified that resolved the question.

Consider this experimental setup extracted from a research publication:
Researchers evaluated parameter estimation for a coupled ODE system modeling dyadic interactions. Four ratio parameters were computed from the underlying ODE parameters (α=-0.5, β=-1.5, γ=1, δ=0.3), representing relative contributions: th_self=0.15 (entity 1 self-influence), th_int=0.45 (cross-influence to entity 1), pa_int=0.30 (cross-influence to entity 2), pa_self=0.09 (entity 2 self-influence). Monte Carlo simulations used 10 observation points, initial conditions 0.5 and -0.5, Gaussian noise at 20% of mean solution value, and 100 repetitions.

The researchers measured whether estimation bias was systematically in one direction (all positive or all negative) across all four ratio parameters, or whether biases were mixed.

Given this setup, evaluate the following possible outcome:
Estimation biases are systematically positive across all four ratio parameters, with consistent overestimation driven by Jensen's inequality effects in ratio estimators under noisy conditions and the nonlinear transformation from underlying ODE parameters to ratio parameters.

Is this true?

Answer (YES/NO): NO